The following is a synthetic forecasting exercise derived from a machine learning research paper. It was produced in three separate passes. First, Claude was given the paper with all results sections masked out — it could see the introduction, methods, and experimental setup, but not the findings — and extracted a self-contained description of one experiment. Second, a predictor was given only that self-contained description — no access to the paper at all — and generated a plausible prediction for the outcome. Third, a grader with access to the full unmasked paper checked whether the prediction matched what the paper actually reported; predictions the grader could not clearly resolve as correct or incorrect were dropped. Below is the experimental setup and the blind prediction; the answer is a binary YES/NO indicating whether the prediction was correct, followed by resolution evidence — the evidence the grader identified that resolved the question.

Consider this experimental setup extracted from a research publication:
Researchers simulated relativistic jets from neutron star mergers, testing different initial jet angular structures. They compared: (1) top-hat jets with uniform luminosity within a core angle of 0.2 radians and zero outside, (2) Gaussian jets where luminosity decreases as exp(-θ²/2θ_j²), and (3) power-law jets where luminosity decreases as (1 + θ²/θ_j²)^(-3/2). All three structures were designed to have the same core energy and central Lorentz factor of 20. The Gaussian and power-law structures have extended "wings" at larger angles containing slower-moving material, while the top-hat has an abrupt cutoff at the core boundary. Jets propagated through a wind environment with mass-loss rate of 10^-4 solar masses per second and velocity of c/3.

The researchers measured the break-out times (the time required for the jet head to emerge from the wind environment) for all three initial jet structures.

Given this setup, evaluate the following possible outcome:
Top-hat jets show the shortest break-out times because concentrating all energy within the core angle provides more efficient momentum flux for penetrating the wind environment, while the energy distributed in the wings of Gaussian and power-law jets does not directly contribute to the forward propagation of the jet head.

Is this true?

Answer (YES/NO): NO